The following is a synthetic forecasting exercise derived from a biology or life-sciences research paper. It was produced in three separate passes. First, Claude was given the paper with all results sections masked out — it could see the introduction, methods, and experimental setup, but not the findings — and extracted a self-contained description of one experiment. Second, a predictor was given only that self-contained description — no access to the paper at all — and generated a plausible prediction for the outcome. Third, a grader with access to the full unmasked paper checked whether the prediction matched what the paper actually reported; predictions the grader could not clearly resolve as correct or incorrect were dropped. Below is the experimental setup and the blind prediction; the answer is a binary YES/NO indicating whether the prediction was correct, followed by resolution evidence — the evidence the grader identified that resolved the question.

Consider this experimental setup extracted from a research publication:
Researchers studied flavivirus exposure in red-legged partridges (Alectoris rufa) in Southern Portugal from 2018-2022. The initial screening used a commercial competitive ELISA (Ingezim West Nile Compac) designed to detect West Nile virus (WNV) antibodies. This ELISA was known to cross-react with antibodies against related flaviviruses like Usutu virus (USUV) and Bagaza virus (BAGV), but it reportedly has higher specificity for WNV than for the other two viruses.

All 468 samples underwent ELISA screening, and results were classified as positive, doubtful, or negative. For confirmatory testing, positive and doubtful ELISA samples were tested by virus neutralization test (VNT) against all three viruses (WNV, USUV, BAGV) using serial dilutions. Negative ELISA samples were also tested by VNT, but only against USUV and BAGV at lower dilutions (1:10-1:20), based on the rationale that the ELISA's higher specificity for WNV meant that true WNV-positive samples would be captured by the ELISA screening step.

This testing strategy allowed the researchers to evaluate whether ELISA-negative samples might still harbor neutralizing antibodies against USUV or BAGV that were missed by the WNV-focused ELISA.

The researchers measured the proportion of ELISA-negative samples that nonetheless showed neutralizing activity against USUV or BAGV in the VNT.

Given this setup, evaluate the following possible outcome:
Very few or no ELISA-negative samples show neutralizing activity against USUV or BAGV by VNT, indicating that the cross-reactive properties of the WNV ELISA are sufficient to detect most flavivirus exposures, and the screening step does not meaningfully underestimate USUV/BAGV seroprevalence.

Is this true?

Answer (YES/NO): NO